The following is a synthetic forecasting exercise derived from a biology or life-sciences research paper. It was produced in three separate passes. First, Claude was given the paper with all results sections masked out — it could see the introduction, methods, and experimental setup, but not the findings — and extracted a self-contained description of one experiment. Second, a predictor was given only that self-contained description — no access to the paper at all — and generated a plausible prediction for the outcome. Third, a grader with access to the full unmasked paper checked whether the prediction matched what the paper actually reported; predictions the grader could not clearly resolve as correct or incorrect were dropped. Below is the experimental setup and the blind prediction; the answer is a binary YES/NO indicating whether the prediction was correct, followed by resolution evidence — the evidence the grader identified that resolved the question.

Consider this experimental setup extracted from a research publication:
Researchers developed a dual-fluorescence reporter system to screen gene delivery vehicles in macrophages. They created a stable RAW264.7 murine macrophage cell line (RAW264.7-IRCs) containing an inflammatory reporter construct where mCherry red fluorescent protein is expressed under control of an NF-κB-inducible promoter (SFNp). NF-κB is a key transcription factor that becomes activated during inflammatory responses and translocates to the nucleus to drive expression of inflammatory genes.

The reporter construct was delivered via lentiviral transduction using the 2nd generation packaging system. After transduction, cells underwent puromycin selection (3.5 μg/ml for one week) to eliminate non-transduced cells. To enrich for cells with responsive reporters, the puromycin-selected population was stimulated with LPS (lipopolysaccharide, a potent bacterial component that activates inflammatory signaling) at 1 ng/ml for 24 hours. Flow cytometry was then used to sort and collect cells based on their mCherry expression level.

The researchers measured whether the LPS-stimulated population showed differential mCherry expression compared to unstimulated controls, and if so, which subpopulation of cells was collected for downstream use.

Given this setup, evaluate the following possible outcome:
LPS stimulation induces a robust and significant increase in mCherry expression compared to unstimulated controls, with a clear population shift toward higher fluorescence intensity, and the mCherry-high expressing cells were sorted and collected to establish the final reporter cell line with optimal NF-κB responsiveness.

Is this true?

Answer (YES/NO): YES